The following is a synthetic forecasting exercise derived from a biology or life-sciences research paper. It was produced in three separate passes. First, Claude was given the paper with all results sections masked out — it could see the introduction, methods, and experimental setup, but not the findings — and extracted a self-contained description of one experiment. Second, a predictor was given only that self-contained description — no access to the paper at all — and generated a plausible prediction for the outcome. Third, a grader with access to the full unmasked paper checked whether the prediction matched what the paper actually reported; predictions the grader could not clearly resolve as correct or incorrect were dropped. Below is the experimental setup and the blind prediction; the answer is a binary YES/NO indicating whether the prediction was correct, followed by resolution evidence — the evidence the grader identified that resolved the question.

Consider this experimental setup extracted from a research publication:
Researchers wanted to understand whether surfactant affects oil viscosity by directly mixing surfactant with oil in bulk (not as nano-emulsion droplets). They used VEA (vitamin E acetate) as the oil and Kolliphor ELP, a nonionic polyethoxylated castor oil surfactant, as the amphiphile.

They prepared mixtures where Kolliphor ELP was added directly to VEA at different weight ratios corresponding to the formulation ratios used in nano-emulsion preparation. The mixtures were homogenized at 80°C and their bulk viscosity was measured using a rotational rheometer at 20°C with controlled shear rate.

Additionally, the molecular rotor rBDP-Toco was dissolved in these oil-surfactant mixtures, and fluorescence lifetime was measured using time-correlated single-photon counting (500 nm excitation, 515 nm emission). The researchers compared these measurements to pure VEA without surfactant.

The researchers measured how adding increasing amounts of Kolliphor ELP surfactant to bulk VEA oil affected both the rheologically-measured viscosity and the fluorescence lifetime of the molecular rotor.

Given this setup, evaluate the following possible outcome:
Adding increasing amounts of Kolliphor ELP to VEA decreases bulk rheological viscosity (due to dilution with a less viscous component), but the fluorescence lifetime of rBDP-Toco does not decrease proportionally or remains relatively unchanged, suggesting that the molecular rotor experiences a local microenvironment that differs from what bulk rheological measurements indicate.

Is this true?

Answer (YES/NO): NO